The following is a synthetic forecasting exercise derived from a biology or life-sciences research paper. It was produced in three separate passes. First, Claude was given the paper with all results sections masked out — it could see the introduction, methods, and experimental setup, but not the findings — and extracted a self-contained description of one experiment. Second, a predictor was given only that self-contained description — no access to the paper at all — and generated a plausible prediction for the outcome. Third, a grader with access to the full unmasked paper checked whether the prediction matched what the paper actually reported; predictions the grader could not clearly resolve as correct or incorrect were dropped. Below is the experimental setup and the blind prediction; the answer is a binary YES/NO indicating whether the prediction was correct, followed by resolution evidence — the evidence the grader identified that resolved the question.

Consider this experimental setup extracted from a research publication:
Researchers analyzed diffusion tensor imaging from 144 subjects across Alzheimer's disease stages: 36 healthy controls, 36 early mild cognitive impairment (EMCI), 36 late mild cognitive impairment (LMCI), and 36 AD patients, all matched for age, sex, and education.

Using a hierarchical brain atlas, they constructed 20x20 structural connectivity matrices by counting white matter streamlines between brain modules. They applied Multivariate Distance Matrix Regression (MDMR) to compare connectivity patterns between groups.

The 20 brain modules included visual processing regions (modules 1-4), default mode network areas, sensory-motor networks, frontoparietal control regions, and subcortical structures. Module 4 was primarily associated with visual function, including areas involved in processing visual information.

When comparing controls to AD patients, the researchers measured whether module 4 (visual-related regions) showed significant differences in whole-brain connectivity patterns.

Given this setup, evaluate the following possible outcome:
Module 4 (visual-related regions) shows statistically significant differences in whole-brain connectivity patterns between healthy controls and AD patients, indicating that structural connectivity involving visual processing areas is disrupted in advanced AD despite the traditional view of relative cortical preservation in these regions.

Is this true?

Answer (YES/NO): YES